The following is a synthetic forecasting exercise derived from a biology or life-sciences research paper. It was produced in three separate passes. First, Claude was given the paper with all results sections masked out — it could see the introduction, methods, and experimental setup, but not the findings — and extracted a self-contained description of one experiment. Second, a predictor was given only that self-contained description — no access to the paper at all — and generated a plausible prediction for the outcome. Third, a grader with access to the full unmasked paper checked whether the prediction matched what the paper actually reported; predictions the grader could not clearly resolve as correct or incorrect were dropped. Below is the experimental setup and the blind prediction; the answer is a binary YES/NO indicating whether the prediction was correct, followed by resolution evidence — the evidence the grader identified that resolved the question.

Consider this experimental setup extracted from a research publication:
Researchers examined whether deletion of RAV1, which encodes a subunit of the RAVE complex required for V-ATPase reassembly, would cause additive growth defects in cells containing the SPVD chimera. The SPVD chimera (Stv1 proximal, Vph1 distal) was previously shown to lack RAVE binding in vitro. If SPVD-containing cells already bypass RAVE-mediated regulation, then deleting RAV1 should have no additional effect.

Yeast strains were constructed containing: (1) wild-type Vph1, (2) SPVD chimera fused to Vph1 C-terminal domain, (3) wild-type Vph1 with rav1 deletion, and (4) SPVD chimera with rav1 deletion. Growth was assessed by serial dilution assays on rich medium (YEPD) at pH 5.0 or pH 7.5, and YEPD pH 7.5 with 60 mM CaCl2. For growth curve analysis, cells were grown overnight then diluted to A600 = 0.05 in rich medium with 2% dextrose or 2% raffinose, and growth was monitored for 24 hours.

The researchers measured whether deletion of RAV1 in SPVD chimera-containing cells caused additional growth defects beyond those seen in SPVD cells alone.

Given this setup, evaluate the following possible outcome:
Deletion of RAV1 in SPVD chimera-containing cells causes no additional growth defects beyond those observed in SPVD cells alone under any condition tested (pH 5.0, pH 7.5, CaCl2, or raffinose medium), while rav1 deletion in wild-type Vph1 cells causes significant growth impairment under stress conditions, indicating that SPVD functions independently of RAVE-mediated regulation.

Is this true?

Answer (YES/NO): NO